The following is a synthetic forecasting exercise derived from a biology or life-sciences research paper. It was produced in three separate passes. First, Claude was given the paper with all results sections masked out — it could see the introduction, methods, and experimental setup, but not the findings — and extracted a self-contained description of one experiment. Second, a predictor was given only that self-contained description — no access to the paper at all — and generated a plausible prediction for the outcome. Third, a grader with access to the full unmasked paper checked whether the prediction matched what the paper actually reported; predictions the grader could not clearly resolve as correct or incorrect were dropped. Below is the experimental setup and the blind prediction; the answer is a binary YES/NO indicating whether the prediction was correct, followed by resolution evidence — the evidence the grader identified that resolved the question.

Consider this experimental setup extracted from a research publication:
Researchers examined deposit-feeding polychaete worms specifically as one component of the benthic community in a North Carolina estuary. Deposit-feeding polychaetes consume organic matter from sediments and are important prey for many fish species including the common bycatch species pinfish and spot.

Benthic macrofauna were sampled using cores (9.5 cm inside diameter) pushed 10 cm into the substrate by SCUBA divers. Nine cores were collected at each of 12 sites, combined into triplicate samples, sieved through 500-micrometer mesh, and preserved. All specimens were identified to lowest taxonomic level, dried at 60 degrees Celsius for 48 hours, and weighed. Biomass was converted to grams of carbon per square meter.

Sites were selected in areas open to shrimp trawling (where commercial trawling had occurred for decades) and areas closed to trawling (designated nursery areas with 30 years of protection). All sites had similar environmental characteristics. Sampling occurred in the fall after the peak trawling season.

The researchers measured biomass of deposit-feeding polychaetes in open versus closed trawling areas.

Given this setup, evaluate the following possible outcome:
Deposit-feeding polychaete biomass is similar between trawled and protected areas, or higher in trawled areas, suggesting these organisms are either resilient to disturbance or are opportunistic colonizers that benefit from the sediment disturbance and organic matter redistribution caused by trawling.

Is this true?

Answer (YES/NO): YES